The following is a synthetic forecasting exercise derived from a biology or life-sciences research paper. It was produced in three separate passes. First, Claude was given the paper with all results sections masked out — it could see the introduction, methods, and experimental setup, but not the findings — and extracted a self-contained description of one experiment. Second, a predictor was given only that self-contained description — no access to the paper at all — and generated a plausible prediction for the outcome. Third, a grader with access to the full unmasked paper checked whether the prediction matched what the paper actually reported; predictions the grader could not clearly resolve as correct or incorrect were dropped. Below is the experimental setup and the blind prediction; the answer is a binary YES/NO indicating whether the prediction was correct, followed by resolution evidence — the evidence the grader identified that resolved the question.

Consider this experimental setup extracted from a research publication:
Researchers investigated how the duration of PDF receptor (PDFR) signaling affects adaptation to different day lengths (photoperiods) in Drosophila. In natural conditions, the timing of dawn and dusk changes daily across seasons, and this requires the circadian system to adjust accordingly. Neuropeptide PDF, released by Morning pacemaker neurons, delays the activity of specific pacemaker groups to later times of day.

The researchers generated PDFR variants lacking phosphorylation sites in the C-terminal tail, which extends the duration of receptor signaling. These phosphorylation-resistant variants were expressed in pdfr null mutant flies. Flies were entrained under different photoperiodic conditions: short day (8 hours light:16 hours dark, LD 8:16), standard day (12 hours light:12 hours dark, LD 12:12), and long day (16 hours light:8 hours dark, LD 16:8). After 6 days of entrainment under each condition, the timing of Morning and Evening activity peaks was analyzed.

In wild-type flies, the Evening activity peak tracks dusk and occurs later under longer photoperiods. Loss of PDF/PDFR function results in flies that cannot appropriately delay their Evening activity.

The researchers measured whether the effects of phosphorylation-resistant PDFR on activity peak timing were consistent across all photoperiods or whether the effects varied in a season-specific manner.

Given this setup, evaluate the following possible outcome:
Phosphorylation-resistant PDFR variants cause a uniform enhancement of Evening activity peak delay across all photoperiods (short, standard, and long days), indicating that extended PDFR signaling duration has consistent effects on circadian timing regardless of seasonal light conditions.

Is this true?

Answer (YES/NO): NO